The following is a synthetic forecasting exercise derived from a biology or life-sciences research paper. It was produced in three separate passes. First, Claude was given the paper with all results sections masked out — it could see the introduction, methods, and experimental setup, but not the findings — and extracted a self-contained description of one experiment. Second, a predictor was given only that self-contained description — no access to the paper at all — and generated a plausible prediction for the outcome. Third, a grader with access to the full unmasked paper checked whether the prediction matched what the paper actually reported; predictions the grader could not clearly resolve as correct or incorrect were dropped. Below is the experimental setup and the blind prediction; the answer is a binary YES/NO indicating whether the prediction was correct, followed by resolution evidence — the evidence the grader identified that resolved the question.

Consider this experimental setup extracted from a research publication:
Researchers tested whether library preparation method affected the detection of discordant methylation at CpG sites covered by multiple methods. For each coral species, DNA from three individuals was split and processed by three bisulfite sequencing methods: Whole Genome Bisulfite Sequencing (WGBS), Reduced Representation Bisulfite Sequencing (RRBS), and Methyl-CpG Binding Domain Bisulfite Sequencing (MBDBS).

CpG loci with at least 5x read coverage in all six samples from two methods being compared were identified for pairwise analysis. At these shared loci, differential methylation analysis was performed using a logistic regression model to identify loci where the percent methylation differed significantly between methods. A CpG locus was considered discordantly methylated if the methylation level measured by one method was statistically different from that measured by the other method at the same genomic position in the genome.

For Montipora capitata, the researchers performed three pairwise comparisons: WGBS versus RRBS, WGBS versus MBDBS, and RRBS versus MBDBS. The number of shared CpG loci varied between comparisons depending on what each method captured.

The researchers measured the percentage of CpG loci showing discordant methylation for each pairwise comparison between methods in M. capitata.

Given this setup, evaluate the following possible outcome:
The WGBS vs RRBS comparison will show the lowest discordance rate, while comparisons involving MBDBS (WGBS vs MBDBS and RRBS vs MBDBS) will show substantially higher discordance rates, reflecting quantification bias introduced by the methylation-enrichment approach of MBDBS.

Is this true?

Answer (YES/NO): NO